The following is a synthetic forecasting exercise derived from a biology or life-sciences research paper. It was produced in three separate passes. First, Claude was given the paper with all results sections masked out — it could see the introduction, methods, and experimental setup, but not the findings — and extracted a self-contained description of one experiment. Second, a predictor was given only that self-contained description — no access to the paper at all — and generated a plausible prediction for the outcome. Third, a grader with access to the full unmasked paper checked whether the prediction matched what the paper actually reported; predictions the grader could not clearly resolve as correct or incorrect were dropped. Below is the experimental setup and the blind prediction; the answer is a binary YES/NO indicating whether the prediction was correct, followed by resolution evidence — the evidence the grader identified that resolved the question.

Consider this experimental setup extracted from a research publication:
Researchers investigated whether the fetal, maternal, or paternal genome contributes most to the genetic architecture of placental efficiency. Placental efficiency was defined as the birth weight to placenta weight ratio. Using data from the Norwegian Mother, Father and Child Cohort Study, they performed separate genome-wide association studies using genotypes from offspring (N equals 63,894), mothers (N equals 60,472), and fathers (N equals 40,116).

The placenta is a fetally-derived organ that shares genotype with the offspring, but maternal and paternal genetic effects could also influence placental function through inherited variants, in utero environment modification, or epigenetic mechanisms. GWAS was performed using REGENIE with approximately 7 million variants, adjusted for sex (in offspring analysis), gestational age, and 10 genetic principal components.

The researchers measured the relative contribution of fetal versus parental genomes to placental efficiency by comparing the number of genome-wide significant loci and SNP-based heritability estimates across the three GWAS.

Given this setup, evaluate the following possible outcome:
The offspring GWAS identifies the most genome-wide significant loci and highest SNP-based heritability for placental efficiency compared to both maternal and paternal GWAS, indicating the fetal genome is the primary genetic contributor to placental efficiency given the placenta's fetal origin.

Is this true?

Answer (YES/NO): YES